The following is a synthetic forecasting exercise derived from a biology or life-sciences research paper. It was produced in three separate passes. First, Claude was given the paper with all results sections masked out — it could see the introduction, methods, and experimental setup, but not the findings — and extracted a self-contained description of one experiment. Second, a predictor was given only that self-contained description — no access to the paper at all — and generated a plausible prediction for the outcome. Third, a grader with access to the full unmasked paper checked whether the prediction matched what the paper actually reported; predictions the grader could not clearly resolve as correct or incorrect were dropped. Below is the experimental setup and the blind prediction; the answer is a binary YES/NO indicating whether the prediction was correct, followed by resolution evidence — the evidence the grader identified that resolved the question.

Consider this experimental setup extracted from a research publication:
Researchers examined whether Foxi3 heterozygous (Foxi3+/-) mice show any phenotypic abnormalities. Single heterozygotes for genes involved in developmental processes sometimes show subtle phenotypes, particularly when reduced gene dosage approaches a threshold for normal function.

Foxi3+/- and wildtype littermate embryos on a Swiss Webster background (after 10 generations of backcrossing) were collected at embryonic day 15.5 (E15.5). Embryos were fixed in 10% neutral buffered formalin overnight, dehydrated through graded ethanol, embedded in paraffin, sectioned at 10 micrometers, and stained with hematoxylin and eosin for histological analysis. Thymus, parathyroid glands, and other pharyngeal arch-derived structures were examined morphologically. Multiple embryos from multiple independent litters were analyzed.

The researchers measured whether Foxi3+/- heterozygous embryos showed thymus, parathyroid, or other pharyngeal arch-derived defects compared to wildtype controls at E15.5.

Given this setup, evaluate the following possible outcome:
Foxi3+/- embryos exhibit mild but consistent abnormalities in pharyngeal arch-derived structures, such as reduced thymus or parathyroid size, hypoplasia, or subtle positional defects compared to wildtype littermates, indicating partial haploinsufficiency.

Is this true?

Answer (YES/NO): NO